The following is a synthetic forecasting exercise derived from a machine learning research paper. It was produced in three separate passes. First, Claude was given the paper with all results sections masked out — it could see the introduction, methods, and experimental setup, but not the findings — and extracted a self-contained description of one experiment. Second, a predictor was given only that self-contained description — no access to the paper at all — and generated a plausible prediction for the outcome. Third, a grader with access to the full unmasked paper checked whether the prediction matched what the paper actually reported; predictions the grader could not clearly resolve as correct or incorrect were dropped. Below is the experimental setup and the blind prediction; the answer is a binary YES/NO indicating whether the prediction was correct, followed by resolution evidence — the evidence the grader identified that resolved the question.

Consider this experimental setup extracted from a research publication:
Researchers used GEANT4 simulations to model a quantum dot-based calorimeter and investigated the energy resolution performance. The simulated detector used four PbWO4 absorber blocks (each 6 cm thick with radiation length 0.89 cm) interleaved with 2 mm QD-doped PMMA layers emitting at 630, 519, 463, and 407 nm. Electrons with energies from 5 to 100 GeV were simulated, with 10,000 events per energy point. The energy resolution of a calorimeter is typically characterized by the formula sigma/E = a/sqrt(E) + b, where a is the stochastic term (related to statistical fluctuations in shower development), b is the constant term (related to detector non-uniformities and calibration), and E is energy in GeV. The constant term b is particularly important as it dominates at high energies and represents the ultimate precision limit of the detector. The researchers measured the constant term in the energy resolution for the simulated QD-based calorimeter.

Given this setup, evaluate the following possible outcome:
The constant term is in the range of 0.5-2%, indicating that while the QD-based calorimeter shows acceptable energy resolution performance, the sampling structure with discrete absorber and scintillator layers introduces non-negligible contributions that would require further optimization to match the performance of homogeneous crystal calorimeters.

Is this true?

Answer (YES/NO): NO